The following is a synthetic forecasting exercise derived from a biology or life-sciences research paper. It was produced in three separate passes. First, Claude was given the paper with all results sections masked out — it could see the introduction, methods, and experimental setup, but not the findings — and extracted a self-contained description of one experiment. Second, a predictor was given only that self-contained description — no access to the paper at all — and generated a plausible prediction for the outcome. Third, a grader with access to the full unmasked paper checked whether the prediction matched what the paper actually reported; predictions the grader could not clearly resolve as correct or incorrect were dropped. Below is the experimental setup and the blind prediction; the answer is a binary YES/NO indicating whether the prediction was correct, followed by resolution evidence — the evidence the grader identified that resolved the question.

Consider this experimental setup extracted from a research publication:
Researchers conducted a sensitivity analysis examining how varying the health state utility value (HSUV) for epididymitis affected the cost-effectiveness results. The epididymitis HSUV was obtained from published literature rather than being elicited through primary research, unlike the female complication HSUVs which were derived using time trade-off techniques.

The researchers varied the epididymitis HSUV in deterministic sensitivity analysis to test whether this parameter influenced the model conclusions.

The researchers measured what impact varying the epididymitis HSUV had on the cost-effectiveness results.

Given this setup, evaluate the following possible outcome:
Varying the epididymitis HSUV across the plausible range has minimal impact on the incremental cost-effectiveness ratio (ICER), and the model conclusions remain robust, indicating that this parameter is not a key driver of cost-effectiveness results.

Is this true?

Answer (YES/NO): YES